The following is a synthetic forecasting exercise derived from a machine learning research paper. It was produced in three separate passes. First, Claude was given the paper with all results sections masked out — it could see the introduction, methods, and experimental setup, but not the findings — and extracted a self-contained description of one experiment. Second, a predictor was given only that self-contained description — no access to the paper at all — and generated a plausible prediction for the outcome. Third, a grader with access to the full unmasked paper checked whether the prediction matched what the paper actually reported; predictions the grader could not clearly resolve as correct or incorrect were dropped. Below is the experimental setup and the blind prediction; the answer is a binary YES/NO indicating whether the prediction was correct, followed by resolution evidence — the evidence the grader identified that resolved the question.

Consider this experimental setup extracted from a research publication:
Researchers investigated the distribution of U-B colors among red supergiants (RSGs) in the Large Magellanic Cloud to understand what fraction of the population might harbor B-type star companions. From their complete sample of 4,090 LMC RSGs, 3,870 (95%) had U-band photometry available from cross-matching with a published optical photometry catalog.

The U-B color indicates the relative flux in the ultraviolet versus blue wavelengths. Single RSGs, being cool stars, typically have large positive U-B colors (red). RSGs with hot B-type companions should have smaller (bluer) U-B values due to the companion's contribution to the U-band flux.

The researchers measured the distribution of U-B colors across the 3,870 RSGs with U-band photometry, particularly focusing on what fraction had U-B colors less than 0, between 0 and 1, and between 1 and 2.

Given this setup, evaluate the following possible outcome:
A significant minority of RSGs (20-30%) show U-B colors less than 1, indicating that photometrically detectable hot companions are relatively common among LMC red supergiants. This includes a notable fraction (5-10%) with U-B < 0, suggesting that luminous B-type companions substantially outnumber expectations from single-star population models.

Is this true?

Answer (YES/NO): NO